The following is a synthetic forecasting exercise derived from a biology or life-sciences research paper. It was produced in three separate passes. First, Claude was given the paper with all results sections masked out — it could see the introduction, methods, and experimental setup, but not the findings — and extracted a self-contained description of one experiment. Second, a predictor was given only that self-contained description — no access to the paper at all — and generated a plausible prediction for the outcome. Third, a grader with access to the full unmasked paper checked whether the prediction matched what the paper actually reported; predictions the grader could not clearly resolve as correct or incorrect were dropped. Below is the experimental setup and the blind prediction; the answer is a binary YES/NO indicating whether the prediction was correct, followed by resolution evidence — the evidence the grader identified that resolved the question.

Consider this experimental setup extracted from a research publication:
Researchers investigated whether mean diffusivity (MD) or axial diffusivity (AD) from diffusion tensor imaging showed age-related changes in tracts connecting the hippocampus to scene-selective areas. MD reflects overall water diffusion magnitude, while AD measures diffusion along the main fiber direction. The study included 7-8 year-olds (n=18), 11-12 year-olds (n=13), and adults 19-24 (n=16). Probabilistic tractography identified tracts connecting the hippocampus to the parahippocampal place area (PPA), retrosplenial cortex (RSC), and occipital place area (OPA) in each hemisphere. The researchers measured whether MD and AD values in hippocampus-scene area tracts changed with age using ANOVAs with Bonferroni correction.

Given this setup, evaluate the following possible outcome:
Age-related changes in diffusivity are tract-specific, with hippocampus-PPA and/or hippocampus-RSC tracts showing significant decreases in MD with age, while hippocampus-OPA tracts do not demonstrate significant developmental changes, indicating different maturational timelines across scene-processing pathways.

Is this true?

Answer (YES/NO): NO